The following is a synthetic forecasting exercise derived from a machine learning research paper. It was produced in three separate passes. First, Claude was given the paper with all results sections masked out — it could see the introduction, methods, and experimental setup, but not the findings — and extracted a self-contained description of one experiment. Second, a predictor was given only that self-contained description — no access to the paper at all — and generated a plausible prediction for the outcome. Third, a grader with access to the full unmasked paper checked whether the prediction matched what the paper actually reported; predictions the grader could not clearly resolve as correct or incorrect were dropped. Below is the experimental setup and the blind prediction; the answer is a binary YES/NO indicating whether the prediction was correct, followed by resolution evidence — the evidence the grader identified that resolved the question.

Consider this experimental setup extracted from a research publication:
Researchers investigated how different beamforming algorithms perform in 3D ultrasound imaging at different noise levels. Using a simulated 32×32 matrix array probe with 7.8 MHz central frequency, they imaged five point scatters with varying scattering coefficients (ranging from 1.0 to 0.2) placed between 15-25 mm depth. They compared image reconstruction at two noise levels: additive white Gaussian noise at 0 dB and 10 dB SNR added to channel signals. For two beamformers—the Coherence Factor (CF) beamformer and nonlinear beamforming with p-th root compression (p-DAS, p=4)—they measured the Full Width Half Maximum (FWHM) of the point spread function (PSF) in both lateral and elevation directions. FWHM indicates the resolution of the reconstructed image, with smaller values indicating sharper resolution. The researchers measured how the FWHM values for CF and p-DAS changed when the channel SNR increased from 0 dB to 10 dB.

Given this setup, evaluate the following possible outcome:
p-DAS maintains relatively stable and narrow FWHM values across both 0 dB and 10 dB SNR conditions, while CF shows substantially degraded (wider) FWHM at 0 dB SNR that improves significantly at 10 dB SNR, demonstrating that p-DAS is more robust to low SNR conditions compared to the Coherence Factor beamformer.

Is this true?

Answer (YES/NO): NO